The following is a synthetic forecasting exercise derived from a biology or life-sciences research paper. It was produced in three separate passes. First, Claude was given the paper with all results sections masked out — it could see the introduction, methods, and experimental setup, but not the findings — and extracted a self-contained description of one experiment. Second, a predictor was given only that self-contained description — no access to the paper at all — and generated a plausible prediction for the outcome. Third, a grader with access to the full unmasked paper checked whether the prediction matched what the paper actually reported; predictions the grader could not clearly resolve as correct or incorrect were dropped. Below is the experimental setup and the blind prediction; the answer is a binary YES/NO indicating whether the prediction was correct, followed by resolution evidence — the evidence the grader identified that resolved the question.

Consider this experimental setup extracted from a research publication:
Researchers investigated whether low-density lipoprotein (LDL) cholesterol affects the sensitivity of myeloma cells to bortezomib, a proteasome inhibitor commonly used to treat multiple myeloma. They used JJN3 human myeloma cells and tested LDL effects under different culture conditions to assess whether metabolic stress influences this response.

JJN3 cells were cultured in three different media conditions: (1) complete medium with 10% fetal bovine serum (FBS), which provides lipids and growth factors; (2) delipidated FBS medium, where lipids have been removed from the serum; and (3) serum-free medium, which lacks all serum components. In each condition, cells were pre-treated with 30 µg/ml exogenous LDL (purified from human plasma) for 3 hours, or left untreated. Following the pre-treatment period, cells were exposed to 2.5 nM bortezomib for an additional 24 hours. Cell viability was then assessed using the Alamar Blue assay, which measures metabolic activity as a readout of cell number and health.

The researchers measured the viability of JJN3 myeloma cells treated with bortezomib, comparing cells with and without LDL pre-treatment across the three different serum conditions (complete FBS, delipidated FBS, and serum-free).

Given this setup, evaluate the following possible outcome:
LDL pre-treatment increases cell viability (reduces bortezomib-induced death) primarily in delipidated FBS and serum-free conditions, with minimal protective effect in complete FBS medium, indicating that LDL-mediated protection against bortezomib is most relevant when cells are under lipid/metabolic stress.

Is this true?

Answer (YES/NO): NO